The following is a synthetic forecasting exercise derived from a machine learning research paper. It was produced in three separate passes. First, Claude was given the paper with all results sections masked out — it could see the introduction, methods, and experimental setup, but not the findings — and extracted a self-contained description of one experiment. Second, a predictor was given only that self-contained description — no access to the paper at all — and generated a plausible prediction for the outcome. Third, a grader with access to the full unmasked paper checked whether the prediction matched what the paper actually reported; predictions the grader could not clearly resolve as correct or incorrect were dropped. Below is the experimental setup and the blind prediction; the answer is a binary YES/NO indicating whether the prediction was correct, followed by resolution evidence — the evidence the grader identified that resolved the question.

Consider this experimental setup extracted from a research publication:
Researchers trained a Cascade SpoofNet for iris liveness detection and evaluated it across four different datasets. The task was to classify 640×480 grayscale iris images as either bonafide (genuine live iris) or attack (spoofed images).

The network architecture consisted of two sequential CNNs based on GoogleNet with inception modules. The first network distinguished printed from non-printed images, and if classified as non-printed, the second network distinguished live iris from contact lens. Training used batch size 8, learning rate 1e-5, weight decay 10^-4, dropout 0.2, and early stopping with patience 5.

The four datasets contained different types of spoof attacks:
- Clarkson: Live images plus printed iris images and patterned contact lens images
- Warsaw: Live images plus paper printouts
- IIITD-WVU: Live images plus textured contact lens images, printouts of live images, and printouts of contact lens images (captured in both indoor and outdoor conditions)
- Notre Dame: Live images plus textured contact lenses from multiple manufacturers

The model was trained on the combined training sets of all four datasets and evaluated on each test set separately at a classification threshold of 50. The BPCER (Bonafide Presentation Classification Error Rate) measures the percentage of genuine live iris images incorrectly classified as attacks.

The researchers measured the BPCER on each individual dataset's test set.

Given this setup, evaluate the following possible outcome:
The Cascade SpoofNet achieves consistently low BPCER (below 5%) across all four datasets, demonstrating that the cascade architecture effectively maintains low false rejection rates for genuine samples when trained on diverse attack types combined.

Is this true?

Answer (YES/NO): NO